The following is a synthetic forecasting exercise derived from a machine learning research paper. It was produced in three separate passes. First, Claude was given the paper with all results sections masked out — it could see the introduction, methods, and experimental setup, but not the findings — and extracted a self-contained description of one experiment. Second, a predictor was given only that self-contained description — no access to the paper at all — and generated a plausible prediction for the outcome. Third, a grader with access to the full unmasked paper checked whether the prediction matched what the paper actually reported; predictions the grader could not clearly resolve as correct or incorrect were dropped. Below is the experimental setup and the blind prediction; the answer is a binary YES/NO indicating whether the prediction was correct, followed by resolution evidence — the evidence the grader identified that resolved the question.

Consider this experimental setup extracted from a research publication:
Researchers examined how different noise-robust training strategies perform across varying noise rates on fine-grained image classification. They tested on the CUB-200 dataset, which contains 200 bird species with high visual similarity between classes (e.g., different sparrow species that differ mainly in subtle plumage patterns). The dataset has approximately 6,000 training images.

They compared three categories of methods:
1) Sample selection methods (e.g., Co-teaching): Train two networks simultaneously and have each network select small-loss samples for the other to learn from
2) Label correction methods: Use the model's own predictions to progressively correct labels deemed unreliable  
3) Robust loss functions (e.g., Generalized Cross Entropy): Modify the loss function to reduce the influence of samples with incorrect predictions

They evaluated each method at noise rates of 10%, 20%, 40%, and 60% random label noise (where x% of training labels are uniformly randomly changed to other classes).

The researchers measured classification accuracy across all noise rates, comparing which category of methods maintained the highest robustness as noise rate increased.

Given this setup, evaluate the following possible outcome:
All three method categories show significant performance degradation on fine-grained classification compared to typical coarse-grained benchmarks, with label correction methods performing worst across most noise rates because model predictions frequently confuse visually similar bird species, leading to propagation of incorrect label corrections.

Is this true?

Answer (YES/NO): NO